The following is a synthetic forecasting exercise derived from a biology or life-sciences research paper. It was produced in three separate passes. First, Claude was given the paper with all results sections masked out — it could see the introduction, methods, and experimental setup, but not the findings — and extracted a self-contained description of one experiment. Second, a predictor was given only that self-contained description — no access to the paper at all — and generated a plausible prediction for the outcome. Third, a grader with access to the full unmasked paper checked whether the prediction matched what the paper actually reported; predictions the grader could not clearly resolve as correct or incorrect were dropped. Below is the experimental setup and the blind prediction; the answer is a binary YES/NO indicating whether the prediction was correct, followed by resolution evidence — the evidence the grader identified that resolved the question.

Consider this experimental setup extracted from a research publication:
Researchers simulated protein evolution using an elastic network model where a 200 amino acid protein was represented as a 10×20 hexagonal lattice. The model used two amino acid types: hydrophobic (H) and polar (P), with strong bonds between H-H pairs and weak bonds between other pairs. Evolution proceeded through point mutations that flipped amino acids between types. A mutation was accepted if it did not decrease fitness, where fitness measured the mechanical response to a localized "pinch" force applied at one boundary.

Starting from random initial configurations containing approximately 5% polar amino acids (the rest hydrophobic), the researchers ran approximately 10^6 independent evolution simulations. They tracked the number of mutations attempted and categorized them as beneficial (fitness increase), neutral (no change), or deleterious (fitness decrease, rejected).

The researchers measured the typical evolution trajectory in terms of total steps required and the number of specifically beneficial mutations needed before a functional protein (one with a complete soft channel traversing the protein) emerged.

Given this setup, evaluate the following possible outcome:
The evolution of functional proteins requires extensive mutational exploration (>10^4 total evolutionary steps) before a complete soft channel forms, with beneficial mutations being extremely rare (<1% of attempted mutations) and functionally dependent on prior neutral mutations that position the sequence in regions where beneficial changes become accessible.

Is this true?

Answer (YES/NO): NO